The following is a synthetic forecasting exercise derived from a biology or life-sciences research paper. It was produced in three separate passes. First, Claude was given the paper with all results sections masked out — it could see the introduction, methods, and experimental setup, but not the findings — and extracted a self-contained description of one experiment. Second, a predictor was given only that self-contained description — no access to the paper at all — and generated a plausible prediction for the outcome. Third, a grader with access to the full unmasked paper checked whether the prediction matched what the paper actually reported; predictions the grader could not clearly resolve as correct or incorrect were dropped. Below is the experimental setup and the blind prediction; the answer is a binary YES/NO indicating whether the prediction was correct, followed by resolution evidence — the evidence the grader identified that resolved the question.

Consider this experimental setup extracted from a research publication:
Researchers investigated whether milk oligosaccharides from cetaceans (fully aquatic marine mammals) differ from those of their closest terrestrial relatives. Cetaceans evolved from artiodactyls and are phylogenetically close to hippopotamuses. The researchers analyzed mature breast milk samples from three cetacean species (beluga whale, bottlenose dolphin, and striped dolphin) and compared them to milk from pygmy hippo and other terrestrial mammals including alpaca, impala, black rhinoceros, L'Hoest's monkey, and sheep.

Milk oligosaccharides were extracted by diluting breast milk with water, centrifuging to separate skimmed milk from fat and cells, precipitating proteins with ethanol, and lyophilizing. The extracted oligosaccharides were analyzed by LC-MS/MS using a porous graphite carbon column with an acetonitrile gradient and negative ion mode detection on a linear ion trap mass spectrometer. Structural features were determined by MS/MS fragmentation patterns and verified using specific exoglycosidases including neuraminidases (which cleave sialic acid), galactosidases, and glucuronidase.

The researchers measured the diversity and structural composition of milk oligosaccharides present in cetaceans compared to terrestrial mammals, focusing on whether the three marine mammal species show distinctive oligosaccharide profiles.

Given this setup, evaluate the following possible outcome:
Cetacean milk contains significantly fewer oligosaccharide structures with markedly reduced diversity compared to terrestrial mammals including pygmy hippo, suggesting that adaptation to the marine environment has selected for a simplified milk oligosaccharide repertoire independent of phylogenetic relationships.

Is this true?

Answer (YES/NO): NO